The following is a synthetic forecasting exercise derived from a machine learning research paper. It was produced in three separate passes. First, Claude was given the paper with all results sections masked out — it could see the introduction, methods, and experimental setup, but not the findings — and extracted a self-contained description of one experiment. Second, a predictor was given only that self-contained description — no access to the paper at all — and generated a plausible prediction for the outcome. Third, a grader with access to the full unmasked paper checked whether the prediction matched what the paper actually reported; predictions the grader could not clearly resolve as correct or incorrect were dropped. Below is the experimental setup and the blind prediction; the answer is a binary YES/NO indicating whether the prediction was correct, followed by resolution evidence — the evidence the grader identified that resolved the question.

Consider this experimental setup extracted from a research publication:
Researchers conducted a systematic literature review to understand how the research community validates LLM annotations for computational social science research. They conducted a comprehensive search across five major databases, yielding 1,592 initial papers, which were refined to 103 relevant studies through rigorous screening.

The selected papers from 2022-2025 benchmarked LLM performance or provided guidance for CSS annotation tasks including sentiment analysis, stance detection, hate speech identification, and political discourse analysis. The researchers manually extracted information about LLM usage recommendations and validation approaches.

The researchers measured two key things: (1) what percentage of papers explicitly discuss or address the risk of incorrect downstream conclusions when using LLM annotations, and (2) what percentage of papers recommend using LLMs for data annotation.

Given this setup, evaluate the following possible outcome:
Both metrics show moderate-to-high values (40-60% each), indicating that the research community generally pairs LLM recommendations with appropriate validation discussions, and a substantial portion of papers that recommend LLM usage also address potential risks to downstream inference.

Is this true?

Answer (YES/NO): NO